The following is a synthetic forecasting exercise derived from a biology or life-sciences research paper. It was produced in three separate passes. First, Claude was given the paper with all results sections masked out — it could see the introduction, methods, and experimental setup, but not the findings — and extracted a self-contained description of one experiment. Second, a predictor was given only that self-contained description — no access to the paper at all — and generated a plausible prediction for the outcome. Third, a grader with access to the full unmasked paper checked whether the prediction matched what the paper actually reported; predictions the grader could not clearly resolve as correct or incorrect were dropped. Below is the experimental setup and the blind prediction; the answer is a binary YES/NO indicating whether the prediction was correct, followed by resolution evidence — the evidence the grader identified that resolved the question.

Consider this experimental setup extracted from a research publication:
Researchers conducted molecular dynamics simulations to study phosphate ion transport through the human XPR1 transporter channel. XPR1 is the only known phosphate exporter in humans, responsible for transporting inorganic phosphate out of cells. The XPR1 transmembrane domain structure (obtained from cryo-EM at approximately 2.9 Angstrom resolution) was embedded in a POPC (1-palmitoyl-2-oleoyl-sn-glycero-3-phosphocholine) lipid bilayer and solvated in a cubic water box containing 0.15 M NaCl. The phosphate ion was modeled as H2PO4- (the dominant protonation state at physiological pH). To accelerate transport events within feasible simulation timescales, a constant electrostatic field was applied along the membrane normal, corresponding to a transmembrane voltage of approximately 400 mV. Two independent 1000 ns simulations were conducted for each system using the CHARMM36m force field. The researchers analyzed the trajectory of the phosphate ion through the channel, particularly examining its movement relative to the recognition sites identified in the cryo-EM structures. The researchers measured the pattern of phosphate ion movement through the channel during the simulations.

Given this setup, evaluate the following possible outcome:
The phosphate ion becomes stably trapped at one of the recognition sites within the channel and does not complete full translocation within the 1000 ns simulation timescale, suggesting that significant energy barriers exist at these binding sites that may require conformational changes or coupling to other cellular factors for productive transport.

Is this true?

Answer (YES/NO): NO